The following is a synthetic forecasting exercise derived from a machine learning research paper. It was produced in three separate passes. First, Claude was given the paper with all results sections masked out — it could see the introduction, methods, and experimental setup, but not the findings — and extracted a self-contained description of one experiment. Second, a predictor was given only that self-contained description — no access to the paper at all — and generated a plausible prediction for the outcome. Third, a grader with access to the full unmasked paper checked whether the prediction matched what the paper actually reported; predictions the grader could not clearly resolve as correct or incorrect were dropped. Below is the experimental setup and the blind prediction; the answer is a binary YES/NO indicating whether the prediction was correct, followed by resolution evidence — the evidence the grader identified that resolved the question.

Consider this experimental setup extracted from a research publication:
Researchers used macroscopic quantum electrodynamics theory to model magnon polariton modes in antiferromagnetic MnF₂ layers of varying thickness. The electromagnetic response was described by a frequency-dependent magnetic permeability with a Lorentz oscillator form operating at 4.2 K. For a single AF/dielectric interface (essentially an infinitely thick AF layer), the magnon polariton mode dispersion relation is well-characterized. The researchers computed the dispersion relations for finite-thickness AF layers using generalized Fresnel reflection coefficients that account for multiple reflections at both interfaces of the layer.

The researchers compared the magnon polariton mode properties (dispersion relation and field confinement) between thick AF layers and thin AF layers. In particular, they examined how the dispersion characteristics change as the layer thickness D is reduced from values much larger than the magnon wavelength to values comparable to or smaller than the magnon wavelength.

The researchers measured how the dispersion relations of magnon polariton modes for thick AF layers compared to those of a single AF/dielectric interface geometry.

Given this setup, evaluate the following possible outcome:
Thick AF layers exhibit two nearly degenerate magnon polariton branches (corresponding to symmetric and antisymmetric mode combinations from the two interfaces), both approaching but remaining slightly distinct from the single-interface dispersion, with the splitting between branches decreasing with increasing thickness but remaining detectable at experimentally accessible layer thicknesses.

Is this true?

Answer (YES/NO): NO